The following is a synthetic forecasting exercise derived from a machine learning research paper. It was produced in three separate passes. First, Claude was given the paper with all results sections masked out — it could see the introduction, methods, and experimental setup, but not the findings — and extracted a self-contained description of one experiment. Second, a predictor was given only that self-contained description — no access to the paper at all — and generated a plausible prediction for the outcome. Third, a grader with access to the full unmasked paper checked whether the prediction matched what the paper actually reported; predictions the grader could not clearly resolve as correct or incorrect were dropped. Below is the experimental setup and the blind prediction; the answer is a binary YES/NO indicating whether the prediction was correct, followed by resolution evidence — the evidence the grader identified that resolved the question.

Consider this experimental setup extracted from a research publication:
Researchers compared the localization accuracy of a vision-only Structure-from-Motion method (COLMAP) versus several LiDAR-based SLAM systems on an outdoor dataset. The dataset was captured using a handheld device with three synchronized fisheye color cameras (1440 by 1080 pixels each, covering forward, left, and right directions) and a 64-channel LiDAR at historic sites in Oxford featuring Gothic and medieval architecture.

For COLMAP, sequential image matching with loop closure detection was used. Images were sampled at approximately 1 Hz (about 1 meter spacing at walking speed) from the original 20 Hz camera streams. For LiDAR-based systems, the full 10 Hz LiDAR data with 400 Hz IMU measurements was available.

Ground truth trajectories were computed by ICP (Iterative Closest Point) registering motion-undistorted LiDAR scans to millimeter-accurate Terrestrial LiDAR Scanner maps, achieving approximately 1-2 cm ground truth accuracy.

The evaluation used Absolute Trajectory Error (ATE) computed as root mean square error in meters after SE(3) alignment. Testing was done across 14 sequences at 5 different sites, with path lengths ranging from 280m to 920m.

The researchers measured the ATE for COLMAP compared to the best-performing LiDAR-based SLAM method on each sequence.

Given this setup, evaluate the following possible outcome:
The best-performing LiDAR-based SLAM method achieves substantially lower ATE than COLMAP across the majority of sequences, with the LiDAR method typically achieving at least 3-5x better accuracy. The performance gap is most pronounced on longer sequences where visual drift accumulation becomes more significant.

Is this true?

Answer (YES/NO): NO